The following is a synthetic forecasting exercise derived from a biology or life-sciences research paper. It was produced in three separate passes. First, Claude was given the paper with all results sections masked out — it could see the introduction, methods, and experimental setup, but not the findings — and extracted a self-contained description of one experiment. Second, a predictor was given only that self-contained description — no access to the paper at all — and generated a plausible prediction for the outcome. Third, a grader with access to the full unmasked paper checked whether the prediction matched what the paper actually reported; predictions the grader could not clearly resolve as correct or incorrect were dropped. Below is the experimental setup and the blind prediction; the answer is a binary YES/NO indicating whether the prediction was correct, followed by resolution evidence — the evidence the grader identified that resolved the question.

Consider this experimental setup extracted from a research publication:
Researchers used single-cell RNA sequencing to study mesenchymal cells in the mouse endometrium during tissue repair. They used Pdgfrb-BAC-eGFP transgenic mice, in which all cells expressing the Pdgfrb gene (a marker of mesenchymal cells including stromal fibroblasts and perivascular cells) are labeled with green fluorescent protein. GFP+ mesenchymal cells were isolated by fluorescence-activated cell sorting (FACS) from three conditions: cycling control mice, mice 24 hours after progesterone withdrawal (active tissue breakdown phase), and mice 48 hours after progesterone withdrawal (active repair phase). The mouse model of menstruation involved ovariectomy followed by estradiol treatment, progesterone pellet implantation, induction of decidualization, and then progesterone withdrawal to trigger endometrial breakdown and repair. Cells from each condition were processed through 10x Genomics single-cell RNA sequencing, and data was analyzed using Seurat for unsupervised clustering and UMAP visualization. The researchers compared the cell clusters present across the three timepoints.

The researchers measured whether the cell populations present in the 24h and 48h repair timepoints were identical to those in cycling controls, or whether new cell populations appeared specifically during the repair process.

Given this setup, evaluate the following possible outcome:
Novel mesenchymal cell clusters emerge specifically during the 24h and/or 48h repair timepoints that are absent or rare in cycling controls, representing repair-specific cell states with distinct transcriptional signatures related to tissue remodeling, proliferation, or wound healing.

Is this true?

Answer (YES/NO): YES